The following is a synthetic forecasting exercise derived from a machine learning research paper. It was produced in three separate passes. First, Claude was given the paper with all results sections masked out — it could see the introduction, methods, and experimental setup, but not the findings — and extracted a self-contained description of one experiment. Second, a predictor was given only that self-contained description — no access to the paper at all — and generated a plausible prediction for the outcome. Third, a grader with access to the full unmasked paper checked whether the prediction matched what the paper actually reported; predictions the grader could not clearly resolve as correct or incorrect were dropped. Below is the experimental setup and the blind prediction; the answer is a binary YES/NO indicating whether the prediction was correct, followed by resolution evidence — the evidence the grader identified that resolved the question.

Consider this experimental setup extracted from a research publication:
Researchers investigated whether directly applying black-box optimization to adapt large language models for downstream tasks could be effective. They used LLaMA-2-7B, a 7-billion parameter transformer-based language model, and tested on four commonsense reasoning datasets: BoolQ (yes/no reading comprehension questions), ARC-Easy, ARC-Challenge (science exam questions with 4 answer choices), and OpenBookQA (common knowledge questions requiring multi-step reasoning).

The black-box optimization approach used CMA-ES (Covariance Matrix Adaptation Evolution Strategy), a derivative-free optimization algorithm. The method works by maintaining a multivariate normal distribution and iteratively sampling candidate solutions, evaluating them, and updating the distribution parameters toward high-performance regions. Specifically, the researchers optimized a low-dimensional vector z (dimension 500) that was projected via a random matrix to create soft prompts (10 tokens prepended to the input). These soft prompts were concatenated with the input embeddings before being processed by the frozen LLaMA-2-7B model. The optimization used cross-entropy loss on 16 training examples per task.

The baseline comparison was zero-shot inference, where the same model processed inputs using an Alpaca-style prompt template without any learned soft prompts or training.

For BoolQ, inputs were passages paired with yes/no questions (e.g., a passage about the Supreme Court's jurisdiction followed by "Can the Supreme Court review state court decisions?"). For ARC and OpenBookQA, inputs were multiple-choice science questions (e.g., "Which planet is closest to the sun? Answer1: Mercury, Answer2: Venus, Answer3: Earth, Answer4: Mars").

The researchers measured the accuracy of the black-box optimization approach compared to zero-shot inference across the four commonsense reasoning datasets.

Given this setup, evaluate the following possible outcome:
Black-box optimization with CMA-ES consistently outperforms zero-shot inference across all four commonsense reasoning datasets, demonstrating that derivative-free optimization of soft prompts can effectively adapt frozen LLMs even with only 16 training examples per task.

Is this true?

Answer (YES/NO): NO